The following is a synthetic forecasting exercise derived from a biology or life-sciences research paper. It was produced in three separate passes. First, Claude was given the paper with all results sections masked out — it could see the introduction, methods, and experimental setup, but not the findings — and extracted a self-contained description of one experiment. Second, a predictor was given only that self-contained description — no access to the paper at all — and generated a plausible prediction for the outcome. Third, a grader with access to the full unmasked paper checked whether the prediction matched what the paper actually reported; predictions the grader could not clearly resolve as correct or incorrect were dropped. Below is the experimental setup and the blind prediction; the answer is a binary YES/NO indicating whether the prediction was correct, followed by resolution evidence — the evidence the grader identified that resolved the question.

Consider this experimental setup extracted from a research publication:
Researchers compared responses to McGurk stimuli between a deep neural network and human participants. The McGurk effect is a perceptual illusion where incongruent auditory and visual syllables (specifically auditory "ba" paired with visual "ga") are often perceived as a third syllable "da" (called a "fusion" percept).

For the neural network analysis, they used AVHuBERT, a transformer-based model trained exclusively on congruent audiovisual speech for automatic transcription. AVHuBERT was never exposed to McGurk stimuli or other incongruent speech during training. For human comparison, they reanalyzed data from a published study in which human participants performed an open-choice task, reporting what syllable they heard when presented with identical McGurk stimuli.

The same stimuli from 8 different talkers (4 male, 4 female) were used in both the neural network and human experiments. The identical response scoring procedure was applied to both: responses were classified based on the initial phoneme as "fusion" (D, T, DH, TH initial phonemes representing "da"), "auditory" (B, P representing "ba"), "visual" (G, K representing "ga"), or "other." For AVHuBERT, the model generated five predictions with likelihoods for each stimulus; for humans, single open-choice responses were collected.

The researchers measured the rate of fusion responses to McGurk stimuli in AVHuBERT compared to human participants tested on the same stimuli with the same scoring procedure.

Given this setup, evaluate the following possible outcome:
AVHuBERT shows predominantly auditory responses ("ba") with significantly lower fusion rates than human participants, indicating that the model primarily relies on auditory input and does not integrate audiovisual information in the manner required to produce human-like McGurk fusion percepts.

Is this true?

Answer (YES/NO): NO